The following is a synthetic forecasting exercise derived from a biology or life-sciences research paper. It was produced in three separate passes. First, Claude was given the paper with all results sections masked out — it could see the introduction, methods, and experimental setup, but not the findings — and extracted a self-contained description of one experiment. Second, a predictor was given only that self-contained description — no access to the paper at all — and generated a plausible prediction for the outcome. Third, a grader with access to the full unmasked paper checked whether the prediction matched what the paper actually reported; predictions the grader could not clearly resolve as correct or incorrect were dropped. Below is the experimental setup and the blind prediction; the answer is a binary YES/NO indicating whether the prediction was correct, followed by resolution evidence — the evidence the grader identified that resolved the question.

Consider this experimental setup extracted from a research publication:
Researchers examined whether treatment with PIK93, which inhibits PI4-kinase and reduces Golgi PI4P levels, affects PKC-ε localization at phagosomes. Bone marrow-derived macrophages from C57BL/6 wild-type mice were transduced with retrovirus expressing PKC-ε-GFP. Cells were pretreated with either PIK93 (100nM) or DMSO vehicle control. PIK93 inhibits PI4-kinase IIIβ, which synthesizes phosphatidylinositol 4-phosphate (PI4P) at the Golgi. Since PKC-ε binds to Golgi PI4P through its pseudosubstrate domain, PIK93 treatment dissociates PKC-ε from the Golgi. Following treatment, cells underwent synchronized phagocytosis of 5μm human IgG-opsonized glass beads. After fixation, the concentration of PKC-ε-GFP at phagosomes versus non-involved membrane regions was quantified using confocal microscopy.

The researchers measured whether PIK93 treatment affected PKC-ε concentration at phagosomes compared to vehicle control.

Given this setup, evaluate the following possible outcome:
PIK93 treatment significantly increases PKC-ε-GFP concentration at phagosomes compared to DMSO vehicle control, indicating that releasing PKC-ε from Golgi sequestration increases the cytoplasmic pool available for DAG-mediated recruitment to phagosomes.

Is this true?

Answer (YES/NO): NO